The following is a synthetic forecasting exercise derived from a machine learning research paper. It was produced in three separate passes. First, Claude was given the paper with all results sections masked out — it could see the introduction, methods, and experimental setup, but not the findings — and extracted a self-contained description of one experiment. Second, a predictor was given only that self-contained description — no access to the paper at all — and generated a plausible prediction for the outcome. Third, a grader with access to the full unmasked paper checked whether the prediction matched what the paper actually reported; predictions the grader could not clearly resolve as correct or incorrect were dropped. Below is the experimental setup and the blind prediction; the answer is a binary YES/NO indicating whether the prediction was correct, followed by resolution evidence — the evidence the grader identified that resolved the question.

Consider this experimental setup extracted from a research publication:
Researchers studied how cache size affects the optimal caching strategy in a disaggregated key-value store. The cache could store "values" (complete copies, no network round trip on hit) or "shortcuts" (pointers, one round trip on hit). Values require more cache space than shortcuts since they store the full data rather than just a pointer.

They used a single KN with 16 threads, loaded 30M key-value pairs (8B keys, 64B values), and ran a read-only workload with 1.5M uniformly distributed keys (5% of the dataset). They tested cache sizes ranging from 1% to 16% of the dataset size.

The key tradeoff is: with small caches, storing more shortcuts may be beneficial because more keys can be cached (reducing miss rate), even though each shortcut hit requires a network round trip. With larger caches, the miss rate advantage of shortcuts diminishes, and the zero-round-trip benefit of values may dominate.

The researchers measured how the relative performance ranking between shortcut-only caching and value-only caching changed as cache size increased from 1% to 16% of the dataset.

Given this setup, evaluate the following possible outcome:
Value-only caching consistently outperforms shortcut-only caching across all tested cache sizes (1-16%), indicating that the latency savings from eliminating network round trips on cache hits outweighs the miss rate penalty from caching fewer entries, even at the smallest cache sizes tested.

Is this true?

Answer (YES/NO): NO